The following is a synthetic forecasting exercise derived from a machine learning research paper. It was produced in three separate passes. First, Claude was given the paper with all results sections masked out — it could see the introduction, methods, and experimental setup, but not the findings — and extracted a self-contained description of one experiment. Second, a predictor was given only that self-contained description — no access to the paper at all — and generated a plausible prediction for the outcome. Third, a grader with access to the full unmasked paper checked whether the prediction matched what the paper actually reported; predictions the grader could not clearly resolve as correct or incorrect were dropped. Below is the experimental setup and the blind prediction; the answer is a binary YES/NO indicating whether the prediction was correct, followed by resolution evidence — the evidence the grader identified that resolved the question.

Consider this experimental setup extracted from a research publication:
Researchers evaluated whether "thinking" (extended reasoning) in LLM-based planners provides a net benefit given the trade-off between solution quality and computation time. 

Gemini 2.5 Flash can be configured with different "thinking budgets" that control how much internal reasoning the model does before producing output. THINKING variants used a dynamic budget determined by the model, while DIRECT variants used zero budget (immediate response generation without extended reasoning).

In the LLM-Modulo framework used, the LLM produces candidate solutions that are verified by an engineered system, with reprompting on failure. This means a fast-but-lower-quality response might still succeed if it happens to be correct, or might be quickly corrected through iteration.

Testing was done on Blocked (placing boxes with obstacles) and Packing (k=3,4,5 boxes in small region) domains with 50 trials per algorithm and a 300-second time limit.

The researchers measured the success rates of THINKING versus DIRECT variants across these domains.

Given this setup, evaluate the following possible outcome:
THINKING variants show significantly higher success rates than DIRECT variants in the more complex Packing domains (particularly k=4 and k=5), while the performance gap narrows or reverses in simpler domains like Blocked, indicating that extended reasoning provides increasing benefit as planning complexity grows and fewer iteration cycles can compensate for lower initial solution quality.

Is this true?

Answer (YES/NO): NO